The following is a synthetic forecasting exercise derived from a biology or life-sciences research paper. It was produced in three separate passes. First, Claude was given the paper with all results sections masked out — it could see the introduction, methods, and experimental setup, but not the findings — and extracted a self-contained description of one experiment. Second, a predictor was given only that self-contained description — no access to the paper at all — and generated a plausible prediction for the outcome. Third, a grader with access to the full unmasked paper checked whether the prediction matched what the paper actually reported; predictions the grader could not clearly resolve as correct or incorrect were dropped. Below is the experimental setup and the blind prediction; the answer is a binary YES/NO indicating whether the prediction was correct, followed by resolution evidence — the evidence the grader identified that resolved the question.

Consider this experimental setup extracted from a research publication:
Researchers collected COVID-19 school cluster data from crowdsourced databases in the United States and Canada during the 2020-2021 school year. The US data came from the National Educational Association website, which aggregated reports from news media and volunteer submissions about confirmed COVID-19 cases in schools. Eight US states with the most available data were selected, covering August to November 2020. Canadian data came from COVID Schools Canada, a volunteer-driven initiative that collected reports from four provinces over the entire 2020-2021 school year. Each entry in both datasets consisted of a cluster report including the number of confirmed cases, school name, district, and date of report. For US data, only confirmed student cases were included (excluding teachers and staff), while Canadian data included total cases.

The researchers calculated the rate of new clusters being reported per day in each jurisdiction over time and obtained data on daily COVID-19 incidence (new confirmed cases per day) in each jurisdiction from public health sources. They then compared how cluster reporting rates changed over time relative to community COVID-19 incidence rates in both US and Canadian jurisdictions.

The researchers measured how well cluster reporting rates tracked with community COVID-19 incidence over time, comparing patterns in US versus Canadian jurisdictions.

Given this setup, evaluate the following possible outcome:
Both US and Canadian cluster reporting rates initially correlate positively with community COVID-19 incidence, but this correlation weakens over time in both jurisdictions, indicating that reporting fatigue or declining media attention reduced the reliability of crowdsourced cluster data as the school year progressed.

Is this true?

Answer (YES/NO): NO